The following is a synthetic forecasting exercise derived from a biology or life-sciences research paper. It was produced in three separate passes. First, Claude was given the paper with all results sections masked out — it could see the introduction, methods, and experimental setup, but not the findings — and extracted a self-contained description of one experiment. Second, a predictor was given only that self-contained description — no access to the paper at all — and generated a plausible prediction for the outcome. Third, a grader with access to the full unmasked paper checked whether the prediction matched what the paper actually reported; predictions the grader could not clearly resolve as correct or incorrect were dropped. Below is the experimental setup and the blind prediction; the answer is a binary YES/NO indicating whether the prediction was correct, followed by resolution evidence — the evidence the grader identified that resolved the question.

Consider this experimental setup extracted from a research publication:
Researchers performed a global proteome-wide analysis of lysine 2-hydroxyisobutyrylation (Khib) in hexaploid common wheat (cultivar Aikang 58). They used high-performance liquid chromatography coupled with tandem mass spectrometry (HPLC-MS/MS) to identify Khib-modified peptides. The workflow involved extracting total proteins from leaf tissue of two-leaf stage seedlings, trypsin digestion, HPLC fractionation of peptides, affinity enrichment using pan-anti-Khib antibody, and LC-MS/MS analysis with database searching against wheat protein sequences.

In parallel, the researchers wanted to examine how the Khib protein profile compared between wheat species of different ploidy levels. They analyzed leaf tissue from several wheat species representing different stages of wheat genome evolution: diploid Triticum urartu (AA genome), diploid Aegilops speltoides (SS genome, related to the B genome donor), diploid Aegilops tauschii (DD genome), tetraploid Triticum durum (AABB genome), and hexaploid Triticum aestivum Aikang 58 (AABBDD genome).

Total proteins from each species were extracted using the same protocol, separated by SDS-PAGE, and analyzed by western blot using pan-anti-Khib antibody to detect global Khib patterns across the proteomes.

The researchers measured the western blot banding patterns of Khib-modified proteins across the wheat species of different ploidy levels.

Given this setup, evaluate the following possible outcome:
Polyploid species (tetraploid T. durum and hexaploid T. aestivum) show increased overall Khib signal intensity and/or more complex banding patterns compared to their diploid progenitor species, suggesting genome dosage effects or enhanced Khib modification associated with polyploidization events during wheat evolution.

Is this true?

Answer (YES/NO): YES